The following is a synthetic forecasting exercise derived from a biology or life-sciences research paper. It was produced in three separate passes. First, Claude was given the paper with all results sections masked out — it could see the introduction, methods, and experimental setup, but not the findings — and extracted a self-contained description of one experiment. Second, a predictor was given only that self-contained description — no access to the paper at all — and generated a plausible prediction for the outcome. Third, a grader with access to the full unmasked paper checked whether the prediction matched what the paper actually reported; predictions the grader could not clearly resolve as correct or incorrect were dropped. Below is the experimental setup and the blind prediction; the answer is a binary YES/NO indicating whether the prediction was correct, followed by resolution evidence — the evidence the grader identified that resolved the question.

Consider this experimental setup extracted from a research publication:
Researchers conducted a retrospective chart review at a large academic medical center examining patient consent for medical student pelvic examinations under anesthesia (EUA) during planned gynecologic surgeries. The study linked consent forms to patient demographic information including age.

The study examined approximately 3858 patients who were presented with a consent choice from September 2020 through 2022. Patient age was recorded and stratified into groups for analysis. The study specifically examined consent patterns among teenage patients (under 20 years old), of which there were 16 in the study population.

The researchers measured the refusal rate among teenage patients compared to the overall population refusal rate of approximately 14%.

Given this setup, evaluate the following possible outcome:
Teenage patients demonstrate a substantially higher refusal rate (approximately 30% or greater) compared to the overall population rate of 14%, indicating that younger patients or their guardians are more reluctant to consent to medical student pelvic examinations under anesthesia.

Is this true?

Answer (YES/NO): YES